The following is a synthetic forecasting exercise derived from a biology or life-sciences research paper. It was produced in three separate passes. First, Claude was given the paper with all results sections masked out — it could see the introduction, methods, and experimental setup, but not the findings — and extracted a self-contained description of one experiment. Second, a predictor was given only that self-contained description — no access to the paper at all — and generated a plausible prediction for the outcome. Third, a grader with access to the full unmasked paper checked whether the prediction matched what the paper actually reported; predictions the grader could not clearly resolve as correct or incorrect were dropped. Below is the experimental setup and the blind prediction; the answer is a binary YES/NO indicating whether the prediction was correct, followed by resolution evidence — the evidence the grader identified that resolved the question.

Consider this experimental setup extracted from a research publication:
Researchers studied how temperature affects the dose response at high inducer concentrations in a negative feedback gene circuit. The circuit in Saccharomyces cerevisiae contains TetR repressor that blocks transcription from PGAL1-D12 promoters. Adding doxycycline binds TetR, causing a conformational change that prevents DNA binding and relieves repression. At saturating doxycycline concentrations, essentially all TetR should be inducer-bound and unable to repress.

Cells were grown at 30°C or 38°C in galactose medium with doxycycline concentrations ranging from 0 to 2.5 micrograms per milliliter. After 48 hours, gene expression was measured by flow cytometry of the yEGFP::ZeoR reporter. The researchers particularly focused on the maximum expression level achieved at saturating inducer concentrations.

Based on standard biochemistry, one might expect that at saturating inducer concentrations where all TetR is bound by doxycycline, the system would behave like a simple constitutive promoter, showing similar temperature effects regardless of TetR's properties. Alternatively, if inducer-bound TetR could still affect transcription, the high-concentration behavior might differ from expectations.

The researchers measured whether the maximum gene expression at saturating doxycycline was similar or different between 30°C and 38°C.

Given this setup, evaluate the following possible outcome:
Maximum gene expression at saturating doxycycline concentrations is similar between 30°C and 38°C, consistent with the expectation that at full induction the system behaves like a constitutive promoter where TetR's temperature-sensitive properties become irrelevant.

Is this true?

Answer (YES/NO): NO